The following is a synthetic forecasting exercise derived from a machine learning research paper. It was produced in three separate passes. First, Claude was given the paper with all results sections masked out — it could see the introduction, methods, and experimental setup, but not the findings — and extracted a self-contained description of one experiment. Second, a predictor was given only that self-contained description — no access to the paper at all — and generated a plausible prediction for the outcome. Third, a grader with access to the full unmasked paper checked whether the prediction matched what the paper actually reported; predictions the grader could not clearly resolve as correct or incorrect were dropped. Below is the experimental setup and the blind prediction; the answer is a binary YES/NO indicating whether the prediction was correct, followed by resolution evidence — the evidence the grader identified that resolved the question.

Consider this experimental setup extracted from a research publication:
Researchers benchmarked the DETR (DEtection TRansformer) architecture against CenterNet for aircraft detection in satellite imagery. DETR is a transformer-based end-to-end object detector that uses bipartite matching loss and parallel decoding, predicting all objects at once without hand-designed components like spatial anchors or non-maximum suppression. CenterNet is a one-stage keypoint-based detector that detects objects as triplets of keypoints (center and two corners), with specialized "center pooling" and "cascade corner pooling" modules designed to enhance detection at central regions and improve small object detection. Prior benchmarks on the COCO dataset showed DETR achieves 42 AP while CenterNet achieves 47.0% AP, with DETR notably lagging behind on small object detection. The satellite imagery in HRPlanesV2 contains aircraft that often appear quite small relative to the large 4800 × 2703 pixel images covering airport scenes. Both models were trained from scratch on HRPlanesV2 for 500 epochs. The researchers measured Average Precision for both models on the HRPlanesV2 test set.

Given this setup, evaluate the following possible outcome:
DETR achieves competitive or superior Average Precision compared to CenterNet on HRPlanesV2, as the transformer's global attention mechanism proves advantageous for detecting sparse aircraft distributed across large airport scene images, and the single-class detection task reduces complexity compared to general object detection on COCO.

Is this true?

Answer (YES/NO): YES